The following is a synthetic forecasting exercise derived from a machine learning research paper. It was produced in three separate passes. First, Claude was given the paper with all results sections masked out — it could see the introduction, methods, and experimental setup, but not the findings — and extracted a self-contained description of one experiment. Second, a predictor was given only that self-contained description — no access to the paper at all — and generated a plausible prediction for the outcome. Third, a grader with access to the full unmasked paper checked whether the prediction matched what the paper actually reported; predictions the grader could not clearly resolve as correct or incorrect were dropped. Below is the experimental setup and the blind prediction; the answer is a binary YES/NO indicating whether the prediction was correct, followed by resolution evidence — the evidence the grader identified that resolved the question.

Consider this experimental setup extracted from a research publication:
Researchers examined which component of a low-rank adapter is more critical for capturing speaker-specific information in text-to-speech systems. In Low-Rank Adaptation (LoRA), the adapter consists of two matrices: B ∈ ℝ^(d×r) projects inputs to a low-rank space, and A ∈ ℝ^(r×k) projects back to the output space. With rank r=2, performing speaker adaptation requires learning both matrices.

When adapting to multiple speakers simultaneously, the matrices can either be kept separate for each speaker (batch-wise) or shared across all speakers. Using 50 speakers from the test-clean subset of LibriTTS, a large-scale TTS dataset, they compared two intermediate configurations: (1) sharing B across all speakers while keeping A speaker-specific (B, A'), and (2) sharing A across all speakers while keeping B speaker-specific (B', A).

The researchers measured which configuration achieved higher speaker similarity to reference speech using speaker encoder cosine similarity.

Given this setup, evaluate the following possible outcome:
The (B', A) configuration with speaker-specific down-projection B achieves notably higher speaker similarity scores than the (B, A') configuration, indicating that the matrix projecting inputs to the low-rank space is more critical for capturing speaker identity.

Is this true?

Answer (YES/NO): NO